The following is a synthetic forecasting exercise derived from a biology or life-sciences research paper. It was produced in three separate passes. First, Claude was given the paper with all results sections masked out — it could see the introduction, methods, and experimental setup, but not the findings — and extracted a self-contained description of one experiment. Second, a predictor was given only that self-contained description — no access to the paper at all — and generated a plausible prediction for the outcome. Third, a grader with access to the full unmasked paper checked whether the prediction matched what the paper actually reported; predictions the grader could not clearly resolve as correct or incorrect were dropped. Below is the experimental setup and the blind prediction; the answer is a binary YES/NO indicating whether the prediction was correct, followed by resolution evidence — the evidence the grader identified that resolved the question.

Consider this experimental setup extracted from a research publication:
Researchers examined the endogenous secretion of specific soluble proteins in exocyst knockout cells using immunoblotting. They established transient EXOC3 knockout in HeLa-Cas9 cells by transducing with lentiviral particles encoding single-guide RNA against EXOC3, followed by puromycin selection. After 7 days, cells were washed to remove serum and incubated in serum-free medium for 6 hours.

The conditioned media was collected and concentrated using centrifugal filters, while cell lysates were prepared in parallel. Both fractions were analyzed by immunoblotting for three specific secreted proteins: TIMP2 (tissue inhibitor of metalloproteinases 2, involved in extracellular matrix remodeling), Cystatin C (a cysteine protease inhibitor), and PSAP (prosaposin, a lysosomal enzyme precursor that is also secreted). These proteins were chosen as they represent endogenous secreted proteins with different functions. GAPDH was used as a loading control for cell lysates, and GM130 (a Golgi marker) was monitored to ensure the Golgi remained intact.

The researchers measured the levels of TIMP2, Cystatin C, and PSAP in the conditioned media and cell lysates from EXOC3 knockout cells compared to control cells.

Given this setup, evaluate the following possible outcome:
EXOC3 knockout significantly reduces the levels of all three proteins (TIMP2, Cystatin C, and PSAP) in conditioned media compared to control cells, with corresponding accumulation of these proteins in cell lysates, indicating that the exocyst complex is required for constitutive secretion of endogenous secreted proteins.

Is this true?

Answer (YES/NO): YES